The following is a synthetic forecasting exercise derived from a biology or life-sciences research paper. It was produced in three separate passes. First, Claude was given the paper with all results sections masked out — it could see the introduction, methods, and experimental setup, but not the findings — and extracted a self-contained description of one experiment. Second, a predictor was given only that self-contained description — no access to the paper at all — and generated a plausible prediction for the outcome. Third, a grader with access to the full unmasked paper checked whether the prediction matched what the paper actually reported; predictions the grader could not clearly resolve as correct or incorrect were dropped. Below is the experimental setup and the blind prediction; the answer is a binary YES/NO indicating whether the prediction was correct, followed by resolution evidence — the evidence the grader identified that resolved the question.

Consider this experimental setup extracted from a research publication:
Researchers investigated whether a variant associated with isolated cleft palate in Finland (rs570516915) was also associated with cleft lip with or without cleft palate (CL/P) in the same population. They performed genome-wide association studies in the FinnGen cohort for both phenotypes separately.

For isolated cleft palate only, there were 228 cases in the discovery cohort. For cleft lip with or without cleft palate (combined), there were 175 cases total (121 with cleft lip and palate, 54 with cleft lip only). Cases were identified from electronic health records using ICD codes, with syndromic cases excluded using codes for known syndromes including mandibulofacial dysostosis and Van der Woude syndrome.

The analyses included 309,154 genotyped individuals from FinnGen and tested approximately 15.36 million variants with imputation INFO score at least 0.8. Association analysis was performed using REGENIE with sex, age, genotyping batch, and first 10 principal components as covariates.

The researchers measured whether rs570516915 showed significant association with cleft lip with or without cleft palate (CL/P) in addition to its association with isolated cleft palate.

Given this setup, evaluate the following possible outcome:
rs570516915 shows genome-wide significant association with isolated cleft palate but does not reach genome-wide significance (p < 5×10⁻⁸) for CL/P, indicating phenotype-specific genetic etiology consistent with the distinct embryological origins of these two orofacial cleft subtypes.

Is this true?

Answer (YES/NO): YES